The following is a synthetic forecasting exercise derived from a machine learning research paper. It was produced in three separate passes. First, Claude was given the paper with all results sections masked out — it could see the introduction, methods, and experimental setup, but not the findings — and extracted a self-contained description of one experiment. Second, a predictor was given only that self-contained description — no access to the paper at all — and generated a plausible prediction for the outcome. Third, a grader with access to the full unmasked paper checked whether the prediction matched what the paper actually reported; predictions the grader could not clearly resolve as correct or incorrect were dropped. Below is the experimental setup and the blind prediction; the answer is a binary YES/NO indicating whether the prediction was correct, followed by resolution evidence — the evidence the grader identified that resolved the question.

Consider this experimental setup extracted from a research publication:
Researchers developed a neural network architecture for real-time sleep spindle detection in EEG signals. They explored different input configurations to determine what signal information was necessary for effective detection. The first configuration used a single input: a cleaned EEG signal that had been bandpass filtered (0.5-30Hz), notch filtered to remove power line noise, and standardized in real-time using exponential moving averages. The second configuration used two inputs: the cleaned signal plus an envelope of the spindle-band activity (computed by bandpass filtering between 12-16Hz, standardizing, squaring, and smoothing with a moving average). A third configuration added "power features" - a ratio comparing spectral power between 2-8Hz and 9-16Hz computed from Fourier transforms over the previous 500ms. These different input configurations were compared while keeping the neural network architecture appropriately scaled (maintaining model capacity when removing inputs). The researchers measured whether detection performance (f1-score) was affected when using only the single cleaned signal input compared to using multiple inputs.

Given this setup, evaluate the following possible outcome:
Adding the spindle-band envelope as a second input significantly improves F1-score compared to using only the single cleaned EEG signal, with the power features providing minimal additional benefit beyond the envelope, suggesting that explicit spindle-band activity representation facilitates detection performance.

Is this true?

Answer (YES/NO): NO